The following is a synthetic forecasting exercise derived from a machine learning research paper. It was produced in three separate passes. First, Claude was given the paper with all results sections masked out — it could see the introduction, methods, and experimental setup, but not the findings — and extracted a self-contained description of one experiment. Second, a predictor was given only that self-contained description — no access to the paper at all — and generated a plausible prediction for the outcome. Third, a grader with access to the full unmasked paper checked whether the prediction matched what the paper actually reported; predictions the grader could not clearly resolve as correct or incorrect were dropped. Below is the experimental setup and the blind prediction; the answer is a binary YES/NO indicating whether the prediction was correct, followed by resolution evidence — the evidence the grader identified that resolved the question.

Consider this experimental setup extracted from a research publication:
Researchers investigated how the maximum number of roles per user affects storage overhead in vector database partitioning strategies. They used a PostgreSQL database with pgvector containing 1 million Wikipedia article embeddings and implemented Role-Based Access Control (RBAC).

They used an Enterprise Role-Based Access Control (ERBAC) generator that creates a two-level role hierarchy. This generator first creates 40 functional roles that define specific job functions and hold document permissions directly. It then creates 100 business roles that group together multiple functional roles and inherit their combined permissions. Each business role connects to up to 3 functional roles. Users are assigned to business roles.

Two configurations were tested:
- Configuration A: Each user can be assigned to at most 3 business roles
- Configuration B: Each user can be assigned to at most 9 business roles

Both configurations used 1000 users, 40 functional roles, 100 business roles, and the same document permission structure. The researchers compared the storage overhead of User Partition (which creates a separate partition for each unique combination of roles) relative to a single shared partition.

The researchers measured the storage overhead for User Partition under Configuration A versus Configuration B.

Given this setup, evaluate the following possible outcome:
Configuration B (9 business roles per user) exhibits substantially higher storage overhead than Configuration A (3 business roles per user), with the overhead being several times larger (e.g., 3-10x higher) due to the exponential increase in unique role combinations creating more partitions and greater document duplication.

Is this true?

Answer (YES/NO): YES